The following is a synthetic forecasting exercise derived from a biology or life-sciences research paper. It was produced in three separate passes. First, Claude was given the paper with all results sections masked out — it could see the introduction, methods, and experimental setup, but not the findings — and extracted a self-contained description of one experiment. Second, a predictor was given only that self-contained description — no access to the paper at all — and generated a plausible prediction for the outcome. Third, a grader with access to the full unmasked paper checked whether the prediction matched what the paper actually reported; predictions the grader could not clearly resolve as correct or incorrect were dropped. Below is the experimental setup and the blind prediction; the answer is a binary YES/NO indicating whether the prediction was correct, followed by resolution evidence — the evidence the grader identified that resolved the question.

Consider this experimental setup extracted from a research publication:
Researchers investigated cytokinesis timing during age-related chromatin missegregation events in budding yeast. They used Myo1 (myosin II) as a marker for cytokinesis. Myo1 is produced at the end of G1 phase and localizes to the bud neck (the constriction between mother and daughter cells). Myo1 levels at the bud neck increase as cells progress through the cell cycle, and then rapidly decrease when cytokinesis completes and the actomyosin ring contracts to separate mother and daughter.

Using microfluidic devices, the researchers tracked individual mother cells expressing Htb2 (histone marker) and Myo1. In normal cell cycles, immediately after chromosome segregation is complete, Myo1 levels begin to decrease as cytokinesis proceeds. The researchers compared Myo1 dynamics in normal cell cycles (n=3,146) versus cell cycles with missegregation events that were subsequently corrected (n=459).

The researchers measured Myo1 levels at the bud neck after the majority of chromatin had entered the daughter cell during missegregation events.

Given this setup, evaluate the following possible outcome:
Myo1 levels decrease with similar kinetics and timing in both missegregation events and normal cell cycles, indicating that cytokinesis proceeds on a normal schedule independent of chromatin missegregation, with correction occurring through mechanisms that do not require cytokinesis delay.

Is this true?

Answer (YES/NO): NO